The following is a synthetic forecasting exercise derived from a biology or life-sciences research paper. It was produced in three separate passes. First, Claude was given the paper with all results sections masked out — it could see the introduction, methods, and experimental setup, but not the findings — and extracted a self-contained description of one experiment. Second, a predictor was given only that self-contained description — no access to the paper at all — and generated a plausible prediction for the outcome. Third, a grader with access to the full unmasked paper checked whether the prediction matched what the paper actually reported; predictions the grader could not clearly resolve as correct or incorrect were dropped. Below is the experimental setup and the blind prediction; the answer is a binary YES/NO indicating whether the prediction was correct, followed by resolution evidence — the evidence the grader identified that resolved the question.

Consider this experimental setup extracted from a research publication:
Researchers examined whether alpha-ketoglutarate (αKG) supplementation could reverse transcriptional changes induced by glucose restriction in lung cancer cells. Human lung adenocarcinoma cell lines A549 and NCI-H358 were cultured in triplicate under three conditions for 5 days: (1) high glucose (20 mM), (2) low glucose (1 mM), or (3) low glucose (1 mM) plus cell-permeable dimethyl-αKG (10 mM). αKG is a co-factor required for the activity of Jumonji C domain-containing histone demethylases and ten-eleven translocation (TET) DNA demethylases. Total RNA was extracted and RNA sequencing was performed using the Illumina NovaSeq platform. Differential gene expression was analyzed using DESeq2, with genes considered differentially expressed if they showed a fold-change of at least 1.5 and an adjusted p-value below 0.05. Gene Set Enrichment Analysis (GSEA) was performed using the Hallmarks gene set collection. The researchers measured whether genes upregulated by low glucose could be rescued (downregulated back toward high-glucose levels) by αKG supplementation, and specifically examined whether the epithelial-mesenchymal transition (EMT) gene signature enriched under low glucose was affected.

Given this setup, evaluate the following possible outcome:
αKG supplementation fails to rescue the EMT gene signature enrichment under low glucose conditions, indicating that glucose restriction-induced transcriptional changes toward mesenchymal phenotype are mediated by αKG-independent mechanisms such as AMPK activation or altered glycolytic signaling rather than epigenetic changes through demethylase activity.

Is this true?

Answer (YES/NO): NO